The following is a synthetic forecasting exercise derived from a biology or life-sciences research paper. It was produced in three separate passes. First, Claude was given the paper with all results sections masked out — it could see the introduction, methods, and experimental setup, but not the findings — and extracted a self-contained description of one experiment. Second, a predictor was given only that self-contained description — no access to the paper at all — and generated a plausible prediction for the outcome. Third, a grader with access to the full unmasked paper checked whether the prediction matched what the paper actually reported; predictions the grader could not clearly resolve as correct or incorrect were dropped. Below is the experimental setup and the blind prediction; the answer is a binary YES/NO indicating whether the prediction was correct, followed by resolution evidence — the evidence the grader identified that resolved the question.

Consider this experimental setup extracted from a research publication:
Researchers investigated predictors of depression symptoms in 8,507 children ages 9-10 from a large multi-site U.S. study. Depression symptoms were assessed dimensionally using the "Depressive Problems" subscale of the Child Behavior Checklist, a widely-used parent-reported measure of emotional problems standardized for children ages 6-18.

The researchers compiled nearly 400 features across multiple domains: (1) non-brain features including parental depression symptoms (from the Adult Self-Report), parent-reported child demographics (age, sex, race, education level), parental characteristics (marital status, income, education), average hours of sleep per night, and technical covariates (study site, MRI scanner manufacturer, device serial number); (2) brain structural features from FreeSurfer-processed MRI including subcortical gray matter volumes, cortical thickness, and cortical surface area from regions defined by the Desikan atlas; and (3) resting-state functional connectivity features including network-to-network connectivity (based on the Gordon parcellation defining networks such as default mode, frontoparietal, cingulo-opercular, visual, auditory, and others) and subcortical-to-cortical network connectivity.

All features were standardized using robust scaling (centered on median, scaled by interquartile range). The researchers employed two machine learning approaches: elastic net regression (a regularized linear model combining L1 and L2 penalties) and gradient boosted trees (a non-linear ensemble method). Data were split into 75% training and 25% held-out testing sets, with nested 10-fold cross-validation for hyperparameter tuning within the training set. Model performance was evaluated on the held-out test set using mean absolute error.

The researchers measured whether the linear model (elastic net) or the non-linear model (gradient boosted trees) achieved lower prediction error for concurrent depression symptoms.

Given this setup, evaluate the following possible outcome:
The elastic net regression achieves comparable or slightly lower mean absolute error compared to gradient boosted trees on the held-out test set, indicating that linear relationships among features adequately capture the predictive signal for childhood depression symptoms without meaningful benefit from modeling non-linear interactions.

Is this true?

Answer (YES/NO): YES